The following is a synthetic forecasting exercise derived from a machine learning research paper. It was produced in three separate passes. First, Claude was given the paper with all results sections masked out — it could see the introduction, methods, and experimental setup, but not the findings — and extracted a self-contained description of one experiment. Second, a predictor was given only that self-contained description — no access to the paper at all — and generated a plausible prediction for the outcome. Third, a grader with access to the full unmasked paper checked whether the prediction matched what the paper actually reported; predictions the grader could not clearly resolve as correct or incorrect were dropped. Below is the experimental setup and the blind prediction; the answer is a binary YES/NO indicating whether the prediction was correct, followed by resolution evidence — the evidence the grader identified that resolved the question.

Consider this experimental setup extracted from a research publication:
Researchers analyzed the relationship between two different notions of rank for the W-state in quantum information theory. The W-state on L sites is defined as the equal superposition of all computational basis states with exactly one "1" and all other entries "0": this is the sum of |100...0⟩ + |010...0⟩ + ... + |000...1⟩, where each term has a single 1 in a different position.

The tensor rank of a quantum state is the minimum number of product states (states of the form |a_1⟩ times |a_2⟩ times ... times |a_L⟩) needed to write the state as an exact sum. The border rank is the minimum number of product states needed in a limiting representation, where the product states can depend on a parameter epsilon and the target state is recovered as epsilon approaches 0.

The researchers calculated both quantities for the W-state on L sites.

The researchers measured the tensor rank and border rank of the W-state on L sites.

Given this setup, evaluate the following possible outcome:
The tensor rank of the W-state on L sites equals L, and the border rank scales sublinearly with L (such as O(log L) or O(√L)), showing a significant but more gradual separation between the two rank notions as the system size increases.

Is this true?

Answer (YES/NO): NO